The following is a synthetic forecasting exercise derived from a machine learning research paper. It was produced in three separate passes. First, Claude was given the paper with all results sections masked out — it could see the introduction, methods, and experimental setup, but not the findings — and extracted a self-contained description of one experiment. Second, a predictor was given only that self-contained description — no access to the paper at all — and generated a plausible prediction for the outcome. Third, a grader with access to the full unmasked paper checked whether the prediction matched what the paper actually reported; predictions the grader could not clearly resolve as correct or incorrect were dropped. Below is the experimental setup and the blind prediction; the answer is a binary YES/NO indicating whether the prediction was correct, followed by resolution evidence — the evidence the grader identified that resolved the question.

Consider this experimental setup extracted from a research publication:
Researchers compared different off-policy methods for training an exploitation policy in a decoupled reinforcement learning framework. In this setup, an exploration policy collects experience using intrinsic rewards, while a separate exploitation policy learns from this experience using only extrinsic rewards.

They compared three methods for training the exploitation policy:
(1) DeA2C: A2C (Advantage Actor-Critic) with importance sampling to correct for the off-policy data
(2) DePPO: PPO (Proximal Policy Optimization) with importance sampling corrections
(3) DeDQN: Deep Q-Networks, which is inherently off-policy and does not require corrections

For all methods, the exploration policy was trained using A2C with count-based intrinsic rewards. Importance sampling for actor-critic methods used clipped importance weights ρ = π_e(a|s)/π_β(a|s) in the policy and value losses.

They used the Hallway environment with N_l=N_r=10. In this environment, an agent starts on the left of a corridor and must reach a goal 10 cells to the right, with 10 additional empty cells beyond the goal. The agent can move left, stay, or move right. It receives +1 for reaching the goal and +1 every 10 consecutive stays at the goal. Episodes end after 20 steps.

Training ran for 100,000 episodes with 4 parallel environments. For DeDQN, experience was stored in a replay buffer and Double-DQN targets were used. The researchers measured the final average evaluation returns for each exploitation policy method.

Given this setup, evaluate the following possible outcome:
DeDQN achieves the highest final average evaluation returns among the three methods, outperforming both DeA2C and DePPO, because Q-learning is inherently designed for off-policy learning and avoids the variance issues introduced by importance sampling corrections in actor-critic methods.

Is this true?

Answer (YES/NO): NO